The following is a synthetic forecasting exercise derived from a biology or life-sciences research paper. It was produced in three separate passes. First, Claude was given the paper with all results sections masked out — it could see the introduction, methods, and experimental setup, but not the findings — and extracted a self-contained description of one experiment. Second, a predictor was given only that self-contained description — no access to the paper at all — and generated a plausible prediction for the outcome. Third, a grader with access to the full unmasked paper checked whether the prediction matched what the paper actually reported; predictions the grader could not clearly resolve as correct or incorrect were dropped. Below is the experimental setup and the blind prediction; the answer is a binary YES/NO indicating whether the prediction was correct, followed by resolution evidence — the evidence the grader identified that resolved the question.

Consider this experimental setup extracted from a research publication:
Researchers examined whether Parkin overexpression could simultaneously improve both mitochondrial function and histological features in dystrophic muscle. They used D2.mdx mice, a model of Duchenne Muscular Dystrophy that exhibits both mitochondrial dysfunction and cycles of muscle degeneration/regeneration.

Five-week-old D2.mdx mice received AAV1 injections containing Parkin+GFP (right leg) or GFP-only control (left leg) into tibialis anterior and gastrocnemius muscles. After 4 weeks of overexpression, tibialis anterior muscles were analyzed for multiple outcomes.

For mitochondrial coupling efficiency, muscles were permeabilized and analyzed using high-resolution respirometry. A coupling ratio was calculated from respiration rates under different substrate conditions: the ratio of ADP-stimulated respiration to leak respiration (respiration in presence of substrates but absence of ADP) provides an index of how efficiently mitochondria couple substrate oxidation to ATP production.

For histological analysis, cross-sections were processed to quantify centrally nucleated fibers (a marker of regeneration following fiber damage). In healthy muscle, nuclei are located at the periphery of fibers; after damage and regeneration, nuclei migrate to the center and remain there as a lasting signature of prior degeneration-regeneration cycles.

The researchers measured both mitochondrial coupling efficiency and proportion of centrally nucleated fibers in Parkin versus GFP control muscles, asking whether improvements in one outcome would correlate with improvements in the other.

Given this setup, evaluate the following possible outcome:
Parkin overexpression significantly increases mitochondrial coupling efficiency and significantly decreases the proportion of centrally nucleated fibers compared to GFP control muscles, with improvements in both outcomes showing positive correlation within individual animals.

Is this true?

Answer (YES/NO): NO